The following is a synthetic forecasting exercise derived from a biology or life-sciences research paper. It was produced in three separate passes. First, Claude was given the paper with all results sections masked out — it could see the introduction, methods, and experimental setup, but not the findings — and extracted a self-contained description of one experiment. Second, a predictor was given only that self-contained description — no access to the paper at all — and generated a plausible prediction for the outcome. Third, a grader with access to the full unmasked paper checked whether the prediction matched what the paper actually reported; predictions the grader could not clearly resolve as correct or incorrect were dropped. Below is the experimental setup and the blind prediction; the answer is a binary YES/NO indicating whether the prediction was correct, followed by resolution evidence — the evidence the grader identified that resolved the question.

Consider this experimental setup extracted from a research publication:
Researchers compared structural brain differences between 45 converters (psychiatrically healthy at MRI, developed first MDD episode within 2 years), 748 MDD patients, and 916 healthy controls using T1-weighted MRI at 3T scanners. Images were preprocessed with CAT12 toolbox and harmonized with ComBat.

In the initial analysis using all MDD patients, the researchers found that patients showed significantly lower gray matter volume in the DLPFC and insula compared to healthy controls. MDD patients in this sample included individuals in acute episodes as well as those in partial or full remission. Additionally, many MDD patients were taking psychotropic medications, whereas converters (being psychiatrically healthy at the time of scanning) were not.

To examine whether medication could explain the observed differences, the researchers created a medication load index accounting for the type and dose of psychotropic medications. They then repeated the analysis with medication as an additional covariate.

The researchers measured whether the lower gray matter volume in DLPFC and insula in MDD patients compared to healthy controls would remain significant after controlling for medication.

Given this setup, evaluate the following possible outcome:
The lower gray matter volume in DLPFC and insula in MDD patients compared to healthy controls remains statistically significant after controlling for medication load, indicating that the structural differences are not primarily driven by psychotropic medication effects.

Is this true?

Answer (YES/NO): NO